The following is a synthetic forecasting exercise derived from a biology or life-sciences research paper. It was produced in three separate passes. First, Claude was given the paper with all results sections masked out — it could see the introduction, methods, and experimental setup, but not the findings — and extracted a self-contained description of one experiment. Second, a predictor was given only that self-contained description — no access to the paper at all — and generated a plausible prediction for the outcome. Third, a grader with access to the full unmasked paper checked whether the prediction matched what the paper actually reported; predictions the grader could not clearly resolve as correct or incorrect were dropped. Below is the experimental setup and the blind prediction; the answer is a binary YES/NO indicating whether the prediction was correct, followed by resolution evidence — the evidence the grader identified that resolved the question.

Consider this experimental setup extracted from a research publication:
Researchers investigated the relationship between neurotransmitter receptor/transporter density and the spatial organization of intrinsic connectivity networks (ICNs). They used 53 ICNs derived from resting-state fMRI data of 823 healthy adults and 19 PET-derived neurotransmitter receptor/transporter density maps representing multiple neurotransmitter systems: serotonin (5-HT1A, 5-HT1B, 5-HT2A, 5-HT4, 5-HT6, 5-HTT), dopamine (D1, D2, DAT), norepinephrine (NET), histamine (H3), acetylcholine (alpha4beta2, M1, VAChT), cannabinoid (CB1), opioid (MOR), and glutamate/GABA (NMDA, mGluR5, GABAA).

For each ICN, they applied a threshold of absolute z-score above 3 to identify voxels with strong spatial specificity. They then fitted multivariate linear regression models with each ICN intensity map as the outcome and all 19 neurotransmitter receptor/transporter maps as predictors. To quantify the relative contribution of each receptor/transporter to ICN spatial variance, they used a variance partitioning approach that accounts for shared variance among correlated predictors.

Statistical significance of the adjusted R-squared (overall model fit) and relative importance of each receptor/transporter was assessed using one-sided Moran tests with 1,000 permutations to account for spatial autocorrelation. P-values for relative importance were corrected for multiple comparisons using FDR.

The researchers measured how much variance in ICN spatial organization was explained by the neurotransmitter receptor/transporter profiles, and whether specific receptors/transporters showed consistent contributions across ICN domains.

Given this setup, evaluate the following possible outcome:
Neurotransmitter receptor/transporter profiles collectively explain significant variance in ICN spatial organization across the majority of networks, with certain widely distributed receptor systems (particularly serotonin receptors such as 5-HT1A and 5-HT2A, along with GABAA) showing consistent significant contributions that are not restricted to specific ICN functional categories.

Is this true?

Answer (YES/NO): NO